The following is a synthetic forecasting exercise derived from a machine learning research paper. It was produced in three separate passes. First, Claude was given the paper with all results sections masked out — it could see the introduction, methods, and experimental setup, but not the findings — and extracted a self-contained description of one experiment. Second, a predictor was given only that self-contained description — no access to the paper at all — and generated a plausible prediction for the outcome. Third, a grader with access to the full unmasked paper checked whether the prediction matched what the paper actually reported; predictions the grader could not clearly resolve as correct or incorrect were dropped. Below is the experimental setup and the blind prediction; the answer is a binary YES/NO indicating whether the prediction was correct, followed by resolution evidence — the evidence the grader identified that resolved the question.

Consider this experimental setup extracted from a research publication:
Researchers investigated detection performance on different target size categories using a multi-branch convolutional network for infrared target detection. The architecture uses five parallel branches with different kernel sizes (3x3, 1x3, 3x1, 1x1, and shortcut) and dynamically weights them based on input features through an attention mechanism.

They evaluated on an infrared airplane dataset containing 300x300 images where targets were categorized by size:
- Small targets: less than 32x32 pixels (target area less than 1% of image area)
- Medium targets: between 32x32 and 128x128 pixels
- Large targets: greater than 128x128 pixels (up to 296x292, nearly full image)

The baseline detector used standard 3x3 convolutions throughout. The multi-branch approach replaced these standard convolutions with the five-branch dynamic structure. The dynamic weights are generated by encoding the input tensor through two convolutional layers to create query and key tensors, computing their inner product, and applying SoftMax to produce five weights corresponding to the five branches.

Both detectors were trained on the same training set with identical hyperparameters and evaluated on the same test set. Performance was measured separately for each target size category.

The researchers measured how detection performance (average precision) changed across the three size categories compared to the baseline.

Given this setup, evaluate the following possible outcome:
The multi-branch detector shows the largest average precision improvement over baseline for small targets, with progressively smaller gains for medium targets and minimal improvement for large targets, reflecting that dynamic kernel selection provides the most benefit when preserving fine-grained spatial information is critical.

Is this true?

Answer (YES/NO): NO